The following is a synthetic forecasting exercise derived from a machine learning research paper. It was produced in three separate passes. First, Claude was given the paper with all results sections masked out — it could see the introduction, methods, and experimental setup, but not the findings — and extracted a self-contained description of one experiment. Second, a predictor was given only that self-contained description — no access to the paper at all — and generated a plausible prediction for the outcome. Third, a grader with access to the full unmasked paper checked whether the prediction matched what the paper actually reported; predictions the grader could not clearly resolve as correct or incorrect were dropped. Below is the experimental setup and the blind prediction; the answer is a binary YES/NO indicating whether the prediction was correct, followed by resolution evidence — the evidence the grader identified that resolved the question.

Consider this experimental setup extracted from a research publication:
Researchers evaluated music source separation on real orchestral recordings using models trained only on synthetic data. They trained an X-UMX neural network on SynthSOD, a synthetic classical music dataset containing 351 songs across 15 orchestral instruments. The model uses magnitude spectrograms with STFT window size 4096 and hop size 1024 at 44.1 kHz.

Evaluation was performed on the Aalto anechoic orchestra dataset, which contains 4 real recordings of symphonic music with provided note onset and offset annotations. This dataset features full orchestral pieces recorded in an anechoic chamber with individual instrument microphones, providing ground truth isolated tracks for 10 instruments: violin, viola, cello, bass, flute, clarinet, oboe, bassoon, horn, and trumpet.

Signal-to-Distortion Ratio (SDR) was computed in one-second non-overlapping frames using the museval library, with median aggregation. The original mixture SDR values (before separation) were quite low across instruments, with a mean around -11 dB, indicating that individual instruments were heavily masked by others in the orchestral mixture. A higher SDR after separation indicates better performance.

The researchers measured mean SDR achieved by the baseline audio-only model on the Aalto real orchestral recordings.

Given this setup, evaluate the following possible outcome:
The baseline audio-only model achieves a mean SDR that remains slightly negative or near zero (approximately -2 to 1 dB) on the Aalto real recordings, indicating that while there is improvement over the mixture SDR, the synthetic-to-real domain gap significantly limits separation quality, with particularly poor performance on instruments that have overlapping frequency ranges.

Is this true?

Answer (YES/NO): YES